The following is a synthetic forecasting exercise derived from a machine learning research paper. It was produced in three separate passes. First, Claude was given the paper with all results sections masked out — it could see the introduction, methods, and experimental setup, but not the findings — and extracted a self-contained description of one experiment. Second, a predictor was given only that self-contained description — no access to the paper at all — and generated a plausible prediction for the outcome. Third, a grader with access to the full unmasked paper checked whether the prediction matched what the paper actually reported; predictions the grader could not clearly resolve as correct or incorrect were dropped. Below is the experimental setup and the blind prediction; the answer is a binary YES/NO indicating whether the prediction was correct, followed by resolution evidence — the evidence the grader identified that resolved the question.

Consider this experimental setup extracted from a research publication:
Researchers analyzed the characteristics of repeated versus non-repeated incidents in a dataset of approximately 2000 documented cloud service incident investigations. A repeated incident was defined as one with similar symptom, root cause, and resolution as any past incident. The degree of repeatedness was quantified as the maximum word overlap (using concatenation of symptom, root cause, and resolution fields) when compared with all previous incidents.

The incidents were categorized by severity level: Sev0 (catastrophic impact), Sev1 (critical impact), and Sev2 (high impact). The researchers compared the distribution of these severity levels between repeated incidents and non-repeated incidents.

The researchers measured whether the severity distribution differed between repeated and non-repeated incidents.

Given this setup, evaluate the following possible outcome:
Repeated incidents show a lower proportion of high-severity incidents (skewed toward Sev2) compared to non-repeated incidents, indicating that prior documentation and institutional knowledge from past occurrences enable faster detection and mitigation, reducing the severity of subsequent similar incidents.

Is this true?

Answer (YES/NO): NO